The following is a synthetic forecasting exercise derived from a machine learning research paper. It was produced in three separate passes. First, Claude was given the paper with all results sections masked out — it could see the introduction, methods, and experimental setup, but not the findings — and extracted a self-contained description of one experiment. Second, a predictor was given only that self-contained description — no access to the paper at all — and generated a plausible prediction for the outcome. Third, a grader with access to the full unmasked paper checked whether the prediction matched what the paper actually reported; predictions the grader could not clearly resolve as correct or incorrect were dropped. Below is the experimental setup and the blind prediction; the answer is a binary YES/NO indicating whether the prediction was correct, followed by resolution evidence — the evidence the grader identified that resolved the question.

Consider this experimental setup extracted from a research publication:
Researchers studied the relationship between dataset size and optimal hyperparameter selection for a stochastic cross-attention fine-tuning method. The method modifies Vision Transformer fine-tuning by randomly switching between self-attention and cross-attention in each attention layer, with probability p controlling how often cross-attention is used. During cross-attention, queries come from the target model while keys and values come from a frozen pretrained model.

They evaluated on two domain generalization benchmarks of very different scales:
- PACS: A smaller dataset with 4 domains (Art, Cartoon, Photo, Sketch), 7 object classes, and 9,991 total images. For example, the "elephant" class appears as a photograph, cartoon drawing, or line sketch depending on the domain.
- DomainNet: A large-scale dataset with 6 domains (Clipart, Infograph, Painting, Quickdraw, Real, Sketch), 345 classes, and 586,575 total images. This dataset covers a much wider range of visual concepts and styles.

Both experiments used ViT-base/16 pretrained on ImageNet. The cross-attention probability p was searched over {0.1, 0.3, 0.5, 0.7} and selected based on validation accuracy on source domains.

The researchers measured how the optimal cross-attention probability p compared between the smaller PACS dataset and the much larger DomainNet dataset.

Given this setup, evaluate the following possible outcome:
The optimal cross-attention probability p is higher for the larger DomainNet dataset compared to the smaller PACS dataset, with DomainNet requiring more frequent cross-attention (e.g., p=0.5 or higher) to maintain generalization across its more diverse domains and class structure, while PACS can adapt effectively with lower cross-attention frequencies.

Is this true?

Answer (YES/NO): NO